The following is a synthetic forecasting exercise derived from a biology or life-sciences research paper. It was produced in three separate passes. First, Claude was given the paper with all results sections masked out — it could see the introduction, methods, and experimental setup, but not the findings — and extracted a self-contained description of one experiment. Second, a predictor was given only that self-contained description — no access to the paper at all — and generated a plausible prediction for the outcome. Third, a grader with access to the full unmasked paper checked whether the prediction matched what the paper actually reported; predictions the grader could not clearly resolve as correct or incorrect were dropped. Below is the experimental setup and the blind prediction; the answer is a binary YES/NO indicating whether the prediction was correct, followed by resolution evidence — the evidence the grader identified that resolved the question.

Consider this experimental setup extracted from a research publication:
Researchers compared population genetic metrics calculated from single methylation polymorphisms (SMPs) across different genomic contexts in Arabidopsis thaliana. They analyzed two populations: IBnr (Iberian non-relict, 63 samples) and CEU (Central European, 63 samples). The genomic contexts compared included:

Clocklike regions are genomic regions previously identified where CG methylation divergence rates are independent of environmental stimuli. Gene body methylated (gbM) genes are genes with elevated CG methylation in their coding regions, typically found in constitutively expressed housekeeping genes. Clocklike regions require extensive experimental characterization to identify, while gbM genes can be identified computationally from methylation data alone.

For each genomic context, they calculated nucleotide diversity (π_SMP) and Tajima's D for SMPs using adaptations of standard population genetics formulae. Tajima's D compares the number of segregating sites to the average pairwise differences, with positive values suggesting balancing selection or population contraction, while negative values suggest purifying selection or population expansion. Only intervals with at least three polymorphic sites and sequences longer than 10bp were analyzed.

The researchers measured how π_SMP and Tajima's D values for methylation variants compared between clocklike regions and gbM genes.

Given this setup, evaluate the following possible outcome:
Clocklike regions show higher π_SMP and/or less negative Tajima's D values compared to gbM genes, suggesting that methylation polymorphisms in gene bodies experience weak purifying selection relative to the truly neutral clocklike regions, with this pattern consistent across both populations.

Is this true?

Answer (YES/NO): YES